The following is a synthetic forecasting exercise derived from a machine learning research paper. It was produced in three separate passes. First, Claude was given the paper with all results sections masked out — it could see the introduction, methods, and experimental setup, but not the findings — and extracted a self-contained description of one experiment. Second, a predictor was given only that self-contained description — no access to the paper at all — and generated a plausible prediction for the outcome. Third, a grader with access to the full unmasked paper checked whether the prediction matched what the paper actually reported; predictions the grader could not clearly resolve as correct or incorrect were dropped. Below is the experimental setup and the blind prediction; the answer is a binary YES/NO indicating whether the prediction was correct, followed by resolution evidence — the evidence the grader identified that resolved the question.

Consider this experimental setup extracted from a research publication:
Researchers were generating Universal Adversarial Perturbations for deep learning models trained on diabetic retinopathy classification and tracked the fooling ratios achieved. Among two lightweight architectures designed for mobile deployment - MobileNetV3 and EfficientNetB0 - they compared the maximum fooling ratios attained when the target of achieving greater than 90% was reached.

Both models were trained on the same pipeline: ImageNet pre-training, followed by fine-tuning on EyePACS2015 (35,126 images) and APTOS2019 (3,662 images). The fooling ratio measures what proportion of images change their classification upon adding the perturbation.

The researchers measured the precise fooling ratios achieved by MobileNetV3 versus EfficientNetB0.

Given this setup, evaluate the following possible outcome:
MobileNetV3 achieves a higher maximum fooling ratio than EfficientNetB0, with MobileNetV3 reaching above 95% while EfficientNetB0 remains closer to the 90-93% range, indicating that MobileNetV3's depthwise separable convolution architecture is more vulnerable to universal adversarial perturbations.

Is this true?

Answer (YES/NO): NO